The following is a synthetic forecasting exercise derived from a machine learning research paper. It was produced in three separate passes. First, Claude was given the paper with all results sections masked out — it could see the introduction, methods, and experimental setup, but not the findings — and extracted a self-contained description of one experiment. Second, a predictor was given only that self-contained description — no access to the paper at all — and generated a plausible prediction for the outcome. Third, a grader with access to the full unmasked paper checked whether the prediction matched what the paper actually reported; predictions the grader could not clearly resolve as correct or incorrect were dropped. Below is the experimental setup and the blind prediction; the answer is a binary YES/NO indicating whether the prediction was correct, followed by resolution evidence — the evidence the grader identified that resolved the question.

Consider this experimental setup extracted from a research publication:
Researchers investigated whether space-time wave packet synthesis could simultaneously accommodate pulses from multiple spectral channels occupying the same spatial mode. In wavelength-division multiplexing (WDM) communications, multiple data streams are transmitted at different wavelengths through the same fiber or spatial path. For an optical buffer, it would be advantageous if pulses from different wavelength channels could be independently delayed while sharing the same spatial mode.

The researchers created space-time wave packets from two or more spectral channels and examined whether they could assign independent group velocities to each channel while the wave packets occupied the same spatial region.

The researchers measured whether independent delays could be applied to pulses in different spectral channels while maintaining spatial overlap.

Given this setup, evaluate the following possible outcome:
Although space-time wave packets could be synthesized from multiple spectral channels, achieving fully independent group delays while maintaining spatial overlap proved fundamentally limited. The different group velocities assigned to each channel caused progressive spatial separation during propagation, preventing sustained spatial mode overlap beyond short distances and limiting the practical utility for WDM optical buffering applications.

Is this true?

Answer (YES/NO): NO